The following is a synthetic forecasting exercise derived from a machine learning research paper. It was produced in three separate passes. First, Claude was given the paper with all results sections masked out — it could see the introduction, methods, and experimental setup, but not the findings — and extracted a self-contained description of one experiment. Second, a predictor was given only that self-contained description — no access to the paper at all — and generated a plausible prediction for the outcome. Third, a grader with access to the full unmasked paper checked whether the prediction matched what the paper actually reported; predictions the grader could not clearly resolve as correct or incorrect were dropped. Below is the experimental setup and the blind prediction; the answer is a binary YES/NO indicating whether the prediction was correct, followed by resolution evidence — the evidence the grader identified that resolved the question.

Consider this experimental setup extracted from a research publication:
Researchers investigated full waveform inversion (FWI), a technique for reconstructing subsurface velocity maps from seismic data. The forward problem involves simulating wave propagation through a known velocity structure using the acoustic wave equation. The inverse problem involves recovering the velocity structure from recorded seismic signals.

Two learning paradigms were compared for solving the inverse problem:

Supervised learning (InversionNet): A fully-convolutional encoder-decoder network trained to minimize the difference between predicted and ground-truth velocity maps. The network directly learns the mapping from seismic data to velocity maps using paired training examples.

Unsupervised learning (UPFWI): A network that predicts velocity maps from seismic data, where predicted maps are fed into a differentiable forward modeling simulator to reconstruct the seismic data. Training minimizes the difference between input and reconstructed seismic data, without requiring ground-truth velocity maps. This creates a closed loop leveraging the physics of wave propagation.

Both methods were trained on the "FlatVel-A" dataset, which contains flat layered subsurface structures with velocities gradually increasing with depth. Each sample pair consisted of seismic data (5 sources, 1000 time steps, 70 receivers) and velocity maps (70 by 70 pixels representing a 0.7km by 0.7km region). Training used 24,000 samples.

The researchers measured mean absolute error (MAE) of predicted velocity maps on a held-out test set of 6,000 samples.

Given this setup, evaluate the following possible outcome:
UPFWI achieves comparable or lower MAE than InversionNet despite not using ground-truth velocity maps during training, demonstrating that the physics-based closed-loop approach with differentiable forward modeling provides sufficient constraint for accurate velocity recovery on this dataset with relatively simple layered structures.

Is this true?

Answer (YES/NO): NO